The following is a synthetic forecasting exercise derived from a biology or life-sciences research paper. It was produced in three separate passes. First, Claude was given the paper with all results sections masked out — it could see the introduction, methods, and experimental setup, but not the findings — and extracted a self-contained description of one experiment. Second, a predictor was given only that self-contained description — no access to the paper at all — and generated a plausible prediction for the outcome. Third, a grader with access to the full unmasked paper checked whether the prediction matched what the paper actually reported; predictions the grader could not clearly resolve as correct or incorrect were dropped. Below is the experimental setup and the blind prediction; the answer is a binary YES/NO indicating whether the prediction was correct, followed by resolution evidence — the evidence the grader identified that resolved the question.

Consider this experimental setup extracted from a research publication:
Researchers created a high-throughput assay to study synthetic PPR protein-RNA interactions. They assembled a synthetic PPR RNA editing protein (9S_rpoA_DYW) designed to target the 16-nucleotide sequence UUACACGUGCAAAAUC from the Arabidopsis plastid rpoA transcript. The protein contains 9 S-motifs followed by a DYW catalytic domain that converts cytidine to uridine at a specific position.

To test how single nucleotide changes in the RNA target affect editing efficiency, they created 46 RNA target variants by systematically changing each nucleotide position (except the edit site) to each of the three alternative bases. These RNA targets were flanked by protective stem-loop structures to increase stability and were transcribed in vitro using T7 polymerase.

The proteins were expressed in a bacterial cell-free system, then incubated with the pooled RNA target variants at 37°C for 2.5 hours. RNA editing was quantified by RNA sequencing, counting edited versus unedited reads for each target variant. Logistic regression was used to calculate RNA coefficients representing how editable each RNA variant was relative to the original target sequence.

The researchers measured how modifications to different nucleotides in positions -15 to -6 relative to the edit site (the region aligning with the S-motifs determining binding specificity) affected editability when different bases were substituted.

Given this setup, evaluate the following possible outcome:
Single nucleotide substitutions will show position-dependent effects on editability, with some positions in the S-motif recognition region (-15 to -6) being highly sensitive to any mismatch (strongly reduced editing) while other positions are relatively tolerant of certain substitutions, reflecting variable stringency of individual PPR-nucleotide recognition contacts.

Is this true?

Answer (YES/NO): YES